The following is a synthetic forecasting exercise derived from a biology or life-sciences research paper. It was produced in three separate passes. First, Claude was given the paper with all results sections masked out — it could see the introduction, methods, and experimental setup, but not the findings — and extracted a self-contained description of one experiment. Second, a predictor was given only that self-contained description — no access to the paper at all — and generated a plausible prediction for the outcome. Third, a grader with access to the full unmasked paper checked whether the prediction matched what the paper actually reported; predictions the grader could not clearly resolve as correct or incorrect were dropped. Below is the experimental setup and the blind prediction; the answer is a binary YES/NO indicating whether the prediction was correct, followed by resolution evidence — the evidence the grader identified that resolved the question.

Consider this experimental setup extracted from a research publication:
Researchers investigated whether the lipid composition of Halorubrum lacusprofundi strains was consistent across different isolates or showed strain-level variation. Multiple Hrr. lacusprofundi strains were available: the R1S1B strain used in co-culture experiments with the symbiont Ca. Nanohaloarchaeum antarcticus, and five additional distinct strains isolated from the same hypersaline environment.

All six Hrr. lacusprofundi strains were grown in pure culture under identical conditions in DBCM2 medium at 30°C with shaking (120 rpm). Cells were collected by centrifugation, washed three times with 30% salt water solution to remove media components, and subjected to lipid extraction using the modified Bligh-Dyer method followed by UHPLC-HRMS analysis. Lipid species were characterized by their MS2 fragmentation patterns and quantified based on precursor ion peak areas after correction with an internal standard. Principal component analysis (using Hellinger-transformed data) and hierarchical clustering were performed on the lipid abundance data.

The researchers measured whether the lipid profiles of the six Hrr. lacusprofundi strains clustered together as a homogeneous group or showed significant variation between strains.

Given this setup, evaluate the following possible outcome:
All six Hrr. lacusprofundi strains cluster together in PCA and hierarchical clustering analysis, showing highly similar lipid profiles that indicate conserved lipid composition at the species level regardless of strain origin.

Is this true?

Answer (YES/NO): YES